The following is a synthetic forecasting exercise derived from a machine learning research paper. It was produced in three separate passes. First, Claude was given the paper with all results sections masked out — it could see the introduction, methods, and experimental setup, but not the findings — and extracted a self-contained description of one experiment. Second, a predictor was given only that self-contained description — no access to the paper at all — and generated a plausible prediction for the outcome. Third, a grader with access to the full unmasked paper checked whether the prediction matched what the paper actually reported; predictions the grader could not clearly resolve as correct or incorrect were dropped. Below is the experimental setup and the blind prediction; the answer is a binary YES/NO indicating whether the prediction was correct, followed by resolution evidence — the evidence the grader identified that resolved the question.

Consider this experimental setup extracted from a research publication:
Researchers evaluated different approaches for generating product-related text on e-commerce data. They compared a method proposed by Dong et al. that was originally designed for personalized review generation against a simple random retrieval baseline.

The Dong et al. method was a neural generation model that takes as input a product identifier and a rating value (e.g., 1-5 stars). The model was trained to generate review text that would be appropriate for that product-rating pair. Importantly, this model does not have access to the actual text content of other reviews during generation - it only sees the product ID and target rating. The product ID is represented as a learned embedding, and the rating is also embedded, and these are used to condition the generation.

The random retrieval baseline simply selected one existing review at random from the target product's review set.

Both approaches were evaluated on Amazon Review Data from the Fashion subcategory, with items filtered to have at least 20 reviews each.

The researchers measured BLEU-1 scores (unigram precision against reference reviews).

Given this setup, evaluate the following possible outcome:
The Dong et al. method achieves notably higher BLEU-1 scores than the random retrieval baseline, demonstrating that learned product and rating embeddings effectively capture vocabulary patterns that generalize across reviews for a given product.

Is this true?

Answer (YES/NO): NO